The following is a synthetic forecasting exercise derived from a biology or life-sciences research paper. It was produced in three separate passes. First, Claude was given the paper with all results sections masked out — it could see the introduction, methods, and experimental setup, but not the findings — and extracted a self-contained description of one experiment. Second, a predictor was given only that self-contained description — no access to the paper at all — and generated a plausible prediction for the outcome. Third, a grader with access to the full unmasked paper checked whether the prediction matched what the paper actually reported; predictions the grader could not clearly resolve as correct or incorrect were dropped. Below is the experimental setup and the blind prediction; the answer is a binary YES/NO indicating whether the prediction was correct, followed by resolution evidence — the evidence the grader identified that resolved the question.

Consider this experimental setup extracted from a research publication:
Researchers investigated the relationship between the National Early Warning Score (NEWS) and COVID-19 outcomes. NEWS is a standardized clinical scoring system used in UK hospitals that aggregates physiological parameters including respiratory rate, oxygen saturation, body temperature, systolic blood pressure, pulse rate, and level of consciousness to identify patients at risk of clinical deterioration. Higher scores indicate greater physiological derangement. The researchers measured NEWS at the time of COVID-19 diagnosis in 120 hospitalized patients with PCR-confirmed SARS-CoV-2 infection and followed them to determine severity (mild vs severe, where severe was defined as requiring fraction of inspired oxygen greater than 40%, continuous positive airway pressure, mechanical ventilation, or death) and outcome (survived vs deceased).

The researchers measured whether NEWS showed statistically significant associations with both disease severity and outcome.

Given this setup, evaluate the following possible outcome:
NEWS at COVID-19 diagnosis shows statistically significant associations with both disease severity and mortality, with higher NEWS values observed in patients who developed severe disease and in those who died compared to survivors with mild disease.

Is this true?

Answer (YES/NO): YES